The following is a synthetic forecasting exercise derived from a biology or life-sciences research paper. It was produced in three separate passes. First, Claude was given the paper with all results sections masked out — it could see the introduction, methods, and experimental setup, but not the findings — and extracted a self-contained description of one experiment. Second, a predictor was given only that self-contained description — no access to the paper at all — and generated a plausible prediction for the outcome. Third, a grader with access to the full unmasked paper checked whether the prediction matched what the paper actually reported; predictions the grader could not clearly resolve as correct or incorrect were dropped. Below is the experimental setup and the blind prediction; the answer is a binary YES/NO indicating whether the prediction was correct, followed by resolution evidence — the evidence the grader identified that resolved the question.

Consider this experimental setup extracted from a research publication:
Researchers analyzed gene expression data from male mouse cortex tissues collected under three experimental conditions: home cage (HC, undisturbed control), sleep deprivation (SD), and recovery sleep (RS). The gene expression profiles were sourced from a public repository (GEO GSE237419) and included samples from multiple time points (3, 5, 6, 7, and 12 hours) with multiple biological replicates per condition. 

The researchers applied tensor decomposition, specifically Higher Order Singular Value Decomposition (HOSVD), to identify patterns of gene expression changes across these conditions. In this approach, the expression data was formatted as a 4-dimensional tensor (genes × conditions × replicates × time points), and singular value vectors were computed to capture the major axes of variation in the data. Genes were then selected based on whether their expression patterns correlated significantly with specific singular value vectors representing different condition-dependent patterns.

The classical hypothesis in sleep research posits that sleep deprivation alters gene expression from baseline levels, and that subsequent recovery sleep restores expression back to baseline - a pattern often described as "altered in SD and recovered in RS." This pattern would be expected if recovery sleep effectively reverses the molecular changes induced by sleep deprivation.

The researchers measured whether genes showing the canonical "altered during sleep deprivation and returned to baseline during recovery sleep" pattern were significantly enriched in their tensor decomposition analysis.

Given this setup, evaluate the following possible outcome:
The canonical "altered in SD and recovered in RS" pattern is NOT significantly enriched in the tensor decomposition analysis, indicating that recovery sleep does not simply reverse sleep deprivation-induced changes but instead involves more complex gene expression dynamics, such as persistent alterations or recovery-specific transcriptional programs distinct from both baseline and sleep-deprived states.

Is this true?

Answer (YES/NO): YES